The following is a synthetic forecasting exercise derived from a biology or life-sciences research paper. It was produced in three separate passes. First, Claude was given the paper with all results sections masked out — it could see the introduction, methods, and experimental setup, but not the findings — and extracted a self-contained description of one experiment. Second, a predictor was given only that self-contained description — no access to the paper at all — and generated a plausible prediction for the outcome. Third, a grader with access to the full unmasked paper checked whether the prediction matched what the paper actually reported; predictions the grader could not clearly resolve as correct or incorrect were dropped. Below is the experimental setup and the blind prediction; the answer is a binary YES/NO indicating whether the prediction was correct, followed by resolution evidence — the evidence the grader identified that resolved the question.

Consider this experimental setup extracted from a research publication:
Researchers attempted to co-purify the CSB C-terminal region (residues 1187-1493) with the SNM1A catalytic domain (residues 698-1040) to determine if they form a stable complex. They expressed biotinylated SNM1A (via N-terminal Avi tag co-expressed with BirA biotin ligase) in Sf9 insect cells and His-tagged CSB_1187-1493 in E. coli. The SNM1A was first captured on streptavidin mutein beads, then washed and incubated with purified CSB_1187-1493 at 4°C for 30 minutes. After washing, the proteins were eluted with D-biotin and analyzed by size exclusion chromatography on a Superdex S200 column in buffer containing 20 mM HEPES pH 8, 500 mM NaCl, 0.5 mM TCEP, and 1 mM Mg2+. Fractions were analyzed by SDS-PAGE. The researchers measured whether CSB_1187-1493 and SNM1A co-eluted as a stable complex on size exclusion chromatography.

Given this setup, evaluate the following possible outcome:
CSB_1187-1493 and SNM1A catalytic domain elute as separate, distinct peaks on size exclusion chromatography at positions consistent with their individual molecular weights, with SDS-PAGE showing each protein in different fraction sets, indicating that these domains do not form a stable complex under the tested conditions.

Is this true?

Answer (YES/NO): NO